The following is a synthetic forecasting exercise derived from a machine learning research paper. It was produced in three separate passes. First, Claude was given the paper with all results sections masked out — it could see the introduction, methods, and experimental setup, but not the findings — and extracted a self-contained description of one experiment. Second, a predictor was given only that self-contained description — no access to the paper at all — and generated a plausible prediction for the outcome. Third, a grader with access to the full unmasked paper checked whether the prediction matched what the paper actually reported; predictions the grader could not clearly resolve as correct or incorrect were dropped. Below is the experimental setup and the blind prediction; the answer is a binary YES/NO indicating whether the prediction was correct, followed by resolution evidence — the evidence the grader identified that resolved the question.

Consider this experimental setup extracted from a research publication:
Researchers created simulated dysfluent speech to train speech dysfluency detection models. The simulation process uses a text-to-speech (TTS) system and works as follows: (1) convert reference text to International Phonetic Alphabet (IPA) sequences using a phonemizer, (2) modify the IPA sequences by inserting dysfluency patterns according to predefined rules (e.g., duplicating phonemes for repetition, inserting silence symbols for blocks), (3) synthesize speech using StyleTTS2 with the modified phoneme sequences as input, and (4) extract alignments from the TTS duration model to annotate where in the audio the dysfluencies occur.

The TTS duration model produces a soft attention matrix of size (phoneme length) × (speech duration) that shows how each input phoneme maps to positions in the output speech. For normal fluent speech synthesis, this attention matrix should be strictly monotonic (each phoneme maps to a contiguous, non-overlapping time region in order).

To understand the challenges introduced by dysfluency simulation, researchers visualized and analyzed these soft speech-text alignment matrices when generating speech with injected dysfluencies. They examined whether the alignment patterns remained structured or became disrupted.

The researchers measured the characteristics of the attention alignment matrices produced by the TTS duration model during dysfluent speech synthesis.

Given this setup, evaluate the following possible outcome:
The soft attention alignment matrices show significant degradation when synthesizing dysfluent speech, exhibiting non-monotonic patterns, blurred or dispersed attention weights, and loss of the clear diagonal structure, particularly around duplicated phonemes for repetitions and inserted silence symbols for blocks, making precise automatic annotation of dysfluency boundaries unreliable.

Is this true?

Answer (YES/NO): YES